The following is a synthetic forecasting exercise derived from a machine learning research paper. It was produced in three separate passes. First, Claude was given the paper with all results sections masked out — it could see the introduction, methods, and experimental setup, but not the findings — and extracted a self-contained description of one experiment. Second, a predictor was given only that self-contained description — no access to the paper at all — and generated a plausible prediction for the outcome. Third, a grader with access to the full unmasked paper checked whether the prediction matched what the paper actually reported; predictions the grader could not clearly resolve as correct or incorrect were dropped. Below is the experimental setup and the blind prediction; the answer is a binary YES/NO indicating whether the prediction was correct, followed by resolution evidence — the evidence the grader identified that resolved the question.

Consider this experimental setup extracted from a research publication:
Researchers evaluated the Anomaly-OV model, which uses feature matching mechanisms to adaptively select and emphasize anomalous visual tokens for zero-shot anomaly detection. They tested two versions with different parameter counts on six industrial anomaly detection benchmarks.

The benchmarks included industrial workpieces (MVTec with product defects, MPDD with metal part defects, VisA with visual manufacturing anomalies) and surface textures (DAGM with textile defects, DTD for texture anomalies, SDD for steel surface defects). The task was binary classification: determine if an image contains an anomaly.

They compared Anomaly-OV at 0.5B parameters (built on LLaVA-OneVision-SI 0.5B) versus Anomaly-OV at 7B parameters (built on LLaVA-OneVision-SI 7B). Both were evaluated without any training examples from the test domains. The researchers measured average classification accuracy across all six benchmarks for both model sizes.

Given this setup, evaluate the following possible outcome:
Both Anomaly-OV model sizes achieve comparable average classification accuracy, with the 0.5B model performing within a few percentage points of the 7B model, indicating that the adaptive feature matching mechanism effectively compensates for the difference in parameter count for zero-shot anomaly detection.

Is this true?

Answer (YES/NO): NO